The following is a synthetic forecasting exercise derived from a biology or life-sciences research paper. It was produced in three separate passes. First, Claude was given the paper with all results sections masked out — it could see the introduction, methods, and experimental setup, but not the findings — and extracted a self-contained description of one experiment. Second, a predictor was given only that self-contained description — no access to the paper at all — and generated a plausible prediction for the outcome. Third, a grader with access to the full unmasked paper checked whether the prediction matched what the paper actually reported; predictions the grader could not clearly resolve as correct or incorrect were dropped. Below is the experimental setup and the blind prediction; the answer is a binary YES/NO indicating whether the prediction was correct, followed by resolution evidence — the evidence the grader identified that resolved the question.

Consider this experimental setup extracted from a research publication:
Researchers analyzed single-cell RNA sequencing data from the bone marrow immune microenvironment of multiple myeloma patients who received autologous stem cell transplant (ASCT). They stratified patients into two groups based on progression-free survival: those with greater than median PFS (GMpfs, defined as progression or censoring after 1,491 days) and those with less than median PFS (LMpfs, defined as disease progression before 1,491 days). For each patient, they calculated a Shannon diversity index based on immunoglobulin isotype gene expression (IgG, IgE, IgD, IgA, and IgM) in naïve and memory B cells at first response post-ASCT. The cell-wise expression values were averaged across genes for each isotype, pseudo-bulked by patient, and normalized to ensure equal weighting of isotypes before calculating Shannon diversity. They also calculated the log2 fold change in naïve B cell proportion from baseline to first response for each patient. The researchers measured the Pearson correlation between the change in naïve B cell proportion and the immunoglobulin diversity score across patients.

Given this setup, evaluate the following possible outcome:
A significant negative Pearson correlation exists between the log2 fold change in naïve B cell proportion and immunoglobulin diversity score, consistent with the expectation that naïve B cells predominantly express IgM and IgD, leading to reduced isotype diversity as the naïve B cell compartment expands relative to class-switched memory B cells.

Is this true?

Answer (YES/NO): NO